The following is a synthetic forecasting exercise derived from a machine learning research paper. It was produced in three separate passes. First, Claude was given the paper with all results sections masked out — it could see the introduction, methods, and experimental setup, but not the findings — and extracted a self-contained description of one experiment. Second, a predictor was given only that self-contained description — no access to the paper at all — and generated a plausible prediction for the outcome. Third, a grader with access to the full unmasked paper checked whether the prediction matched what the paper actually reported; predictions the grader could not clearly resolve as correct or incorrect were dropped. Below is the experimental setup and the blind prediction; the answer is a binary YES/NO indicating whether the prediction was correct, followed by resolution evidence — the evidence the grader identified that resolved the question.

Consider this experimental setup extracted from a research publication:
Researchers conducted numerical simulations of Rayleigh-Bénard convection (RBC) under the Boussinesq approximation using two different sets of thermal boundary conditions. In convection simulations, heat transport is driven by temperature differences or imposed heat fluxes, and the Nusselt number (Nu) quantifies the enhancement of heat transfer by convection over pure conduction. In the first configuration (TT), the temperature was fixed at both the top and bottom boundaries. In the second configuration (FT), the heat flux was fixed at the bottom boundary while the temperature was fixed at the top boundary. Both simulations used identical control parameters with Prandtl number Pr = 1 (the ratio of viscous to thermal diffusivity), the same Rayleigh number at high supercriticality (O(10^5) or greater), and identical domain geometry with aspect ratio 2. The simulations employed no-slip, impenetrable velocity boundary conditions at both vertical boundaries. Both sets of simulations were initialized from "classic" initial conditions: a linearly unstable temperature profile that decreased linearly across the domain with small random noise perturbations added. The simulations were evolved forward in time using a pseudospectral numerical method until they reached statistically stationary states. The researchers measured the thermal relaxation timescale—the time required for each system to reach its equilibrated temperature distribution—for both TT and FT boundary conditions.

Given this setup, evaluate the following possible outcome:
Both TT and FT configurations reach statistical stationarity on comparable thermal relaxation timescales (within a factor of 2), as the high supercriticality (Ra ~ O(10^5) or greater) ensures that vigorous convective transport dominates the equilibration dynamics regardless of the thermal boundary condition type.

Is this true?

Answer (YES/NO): NO